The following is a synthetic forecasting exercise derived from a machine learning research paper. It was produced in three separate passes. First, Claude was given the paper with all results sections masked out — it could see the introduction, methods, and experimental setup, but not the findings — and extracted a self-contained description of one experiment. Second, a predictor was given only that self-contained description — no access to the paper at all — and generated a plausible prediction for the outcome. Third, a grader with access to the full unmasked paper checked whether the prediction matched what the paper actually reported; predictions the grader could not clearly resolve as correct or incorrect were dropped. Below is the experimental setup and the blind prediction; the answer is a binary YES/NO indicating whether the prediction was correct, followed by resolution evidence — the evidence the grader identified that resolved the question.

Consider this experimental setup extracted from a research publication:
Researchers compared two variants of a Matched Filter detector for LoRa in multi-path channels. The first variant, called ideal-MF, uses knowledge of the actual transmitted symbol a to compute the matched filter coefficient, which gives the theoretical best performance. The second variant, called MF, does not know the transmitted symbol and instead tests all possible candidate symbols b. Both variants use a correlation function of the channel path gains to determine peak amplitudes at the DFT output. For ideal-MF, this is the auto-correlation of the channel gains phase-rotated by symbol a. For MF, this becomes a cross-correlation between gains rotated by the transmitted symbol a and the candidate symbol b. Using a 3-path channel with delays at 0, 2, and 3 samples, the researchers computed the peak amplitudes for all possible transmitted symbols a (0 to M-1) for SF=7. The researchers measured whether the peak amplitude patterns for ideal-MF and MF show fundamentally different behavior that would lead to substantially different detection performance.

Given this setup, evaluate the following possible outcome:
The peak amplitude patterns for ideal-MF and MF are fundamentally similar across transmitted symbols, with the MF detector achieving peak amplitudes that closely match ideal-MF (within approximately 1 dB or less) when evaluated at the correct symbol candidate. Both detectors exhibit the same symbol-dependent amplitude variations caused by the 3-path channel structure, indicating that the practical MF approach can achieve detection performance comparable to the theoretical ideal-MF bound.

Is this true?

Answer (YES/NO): YES